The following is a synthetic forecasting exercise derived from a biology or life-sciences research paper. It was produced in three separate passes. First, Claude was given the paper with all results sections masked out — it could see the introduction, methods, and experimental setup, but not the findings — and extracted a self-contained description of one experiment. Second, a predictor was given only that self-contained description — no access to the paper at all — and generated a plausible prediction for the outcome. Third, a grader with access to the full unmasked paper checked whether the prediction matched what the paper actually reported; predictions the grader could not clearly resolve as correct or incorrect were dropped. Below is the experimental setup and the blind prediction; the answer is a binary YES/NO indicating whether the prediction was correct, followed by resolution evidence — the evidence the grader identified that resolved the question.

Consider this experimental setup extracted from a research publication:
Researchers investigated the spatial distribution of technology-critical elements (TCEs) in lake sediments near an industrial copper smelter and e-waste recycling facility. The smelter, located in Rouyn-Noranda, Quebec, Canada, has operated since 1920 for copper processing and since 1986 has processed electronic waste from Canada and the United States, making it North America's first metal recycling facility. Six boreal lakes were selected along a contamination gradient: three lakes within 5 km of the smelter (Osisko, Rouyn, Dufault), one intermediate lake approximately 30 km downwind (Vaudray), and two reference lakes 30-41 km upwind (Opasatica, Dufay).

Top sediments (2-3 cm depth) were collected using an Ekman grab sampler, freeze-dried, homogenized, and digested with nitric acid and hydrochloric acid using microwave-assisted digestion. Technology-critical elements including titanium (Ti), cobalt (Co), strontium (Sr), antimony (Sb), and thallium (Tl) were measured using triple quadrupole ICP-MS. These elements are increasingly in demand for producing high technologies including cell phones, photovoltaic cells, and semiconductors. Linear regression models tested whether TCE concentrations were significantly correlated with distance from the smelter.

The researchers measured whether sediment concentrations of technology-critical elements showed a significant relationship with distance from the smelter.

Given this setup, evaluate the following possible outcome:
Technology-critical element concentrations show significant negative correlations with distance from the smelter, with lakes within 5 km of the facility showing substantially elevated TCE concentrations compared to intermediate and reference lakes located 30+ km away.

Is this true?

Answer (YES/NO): NO